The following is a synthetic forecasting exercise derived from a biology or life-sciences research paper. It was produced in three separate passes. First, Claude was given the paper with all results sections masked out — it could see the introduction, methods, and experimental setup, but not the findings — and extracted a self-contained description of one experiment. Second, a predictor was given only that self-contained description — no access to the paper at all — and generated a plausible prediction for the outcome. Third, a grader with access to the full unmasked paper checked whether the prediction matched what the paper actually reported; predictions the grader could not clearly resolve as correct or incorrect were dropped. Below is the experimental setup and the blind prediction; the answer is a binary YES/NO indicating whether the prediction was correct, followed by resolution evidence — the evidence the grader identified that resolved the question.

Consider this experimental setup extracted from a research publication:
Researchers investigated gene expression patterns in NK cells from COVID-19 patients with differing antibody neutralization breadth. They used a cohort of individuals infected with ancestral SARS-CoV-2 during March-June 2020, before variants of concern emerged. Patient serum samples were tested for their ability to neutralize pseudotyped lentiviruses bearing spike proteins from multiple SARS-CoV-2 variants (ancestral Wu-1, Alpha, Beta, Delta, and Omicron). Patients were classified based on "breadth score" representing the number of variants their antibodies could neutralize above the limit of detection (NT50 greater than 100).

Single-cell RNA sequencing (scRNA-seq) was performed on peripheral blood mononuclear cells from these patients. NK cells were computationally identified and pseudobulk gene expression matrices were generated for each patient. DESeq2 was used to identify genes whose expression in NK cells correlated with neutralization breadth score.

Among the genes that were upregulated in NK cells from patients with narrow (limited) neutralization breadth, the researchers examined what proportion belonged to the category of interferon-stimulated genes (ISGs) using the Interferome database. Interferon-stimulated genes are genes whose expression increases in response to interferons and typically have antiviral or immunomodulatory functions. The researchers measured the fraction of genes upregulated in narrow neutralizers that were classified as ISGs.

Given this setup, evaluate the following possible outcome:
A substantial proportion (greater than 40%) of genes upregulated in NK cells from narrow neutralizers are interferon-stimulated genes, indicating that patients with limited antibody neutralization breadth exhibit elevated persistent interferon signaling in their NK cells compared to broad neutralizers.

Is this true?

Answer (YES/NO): YES